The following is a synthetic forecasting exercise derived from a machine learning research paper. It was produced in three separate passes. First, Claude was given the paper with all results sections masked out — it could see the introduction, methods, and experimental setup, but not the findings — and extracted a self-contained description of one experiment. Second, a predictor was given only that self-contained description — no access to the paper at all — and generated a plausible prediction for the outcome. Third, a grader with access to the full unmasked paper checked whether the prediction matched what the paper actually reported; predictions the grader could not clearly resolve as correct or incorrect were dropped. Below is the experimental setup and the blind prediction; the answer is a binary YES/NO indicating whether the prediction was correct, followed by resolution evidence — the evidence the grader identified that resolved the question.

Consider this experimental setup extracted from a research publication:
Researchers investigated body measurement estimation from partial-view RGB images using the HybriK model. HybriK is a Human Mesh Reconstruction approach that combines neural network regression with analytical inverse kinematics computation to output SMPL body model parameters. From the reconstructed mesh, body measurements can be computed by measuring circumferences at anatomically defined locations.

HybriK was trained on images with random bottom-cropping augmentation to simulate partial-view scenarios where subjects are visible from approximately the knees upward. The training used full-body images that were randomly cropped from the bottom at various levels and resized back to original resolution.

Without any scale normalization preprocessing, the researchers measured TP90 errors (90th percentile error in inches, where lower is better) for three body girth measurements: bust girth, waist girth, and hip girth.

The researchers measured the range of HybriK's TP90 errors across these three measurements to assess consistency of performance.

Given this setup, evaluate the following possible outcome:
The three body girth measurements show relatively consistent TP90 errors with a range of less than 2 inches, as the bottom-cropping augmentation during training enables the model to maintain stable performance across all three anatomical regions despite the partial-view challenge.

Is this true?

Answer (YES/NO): YES